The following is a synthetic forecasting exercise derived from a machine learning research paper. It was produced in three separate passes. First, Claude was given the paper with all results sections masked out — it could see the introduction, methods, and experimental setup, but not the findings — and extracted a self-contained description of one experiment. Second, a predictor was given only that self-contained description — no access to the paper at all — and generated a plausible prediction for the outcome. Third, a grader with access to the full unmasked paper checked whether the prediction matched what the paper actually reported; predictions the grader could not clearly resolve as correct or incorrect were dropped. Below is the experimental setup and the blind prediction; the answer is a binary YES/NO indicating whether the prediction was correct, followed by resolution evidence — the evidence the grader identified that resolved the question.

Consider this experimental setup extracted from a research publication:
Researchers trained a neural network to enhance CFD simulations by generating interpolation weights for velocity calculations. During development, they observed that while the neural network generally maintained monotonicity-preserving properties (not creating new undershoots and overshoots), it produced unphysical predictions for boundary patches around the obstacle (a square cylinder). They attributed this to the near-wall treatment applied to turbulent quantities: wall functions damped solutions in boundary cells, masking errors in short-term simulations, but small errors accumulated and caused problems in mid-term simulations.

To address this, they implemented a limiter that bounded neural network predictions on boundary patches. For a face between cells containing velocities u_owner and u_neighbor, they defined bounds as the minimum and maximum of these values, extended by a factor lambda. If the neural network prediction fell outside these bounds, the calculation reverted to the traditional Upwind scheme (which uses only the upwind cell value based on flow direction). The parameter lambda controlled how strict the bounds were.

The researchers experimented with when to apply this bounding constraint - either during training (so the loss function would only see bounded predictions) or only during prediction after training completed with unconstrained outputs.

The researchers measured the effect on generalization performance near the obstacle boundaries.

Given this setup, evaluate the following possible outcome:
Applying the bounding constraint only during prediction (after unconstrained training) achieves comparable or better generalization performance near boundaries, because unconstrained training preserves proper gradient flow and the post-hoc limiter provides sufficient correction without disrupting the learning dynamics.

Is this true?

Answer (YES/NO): YES